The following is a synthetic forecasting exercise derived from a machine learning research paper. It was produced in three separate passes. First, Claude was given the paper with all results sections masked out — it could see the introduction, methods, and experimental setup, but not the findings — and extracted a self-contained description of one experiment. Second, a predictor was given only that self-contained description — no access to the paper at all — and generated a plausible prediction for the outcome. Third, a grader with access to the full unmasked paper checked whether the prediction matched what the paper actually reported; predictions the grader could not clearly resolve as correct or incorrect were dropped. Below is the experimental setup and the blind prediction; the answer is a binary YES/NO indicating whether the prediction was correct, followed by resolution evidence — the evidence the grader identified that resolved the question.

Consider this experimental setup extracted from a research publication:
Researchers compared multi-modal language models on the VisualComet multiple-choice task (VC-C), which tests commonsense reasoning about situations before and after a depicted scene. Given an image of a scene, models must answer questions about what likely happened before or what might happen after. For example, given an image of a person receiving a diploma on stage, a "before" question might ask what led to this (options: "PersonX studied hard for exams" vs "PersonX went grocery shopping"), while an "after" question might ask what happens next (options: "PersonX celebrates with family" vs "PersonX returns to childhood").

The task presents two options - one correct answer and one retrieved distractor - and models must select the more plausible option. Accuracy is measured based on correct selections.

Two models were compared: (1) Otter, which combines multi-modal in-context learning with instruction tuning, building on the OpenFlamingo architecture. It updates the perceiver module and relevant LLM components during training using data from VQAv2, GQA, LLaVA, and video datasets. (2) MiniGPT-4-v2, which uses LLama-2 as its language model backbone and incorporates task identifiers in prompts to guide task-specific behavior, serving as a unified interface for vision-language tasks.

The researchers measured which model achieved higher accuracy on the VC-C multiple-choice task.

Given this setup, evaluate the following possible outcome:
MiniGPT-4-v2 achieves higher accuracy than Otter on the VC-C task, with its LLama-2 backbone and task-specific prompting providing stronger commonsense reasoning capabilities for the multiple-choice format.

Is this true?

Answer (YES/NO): YES